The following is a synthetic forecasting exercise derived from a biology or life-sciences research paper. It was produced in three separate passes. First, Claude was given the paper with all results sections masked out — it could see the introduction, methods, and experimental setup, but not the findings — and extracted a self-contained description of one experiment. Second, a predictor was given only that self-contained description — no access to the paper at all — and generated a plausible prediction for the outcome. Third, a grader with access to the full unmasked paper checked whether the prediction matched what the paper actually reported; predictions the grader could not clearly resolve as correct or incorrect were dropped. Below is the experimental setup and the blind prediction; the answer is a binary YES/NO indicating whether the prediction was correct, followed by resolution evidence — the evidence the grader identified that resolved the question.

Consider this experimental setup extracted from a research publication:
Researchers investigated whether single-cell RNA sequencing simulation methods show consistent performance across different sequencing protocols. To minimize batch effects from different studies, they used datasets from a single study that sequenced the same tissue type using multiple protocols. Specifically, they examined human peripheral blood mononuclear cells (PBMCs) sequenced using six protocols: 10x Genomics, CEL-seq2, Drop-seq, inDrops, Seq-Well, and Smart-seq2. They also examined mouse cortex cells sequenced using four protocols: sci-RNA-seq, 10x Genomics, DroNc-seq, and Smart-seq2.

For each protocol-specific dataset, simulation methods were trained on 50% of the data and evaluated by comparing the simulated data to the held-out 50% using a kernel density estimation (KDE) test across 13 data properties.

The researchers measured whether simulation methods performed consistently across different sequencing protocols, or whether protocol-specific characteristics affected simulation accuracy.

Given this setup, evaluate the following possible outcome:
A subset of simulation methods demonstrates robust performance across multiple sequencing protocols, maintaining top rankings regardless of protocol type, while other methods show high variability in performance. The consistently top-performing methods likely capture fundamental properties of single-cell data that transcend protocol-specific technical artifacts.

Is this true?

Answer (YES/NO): NO